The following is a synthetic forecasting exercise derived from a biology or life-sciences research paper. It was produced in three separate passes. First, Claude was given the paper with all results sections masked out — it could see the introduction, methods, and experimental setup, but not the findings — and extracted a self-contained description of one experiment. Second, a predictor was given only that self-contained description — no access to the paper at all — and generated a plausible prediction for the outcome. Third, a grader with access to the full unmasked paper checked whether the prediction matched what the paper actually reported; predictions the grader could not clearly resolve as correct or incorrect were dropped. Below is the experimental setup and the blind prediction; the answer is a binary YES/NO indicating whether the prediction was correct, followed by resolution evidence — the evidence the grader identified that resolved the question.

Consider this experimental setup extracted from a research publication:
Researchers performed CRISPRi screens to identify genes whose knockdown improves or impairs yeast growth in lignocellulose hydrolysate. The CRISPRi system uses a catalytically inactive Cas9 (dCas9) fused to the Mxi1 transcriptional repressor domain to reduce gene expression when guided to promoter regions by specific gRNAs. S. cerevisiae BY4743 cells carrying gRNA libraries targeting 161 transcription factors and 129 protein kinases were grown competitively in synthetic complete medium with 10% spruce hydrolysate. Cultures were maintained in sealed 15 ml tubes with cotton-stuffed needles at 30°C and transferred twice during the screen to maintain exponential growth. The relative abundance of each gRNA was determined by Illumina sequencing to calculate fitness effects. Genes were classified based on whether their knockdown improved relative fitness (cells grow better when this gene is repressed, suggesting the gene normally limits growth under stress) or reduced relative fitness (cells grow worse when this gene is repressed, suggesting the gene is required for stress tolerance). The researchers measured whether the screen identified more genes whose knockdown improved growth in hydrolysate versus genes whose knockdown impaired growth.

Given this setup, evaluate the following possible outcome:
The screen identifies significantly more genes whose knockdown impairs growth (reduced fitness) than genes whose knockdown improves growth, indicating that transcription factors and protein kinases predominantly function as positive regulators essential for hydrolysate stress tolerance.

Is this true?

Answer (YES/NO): YES